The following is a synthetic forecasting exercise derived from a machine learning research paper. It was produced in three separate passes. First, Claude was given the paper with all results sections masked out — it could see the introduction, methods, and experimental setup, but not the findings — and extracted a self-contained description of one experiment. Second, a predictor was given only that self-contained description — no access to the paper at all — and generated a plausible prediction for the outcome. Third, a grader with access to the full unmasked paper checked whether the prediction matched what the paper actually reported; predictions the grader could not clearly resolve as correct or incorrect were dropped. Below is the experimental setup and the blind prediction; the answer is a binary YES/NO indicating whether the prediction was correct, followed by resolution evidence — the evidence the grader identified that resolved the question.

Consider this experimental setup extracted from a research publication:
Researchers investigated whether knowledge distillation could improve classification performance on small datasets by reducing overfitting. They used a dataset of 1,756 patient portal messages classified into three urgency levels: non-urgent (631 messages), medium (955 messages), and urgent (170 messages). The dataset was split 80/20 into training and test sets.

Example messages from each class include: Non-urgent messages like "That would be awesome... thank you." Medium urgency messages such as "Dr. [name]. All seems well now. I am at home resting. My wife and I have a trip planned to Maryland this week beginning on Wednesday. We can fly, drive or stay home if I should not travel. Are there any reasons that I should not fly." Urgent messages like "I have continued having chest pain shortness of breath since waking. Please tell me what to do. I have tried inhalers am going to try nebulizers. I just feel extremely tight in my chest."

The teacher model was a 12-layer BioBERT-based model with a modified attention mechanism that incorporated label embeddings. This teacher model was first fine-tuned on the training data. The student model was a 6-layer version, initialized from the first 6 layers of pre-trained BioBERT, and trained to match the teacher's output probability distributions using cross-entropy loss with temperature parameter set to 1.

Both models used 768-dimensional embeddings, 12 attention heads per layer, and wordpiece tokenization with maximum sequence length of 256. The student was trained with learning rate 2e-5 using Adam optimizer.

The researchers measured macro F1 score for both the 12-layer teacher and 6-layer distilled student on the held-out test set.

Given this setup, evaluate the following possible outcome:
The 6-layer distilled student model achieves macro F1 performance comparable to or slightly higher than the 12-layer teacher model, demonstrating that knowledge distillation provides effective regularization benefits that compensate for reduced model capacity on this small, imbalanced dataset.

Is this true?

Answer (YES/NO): YES